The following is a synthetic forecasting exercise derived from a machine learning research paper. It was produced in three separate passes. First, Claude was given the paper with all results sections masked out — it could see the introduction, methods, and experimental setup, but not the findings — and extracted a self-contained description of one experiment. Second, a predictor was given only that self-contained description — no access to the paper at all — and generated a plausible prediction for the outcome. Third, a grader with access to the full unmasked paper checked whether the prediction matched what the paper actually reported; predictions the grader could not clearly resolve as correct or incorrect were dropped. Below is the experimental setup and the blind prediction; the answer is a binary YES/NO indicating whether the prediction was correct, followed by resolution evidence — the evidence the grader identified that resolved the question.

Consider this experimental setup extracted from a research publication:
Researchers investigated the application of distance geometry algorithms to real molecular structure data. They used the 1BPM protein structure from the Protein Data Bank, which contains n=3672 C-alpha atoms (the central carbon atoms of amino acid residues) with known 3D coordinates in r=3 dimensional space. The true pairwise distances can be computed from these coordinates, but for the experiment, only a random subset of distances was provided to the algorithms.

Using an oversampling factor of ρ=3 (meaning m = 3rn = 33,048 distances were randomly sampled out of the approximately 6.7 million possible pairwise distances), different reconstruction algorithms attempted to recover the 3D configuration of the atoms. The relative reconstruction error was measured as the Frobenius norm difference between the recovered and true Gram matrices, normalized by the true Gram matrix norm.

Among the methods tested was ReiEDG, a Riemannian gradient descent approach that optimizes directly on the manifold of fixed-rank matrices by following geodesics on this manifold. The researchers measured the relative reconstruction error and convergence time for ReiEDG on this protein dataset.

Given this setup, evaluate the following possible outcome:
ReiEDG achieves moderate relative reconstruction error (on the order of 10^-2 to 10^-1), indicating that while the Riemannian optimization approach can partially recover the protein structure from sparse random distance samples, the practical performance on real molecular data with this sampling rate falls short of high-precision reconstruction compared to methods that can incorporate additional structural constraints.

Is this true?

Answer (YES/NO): YES